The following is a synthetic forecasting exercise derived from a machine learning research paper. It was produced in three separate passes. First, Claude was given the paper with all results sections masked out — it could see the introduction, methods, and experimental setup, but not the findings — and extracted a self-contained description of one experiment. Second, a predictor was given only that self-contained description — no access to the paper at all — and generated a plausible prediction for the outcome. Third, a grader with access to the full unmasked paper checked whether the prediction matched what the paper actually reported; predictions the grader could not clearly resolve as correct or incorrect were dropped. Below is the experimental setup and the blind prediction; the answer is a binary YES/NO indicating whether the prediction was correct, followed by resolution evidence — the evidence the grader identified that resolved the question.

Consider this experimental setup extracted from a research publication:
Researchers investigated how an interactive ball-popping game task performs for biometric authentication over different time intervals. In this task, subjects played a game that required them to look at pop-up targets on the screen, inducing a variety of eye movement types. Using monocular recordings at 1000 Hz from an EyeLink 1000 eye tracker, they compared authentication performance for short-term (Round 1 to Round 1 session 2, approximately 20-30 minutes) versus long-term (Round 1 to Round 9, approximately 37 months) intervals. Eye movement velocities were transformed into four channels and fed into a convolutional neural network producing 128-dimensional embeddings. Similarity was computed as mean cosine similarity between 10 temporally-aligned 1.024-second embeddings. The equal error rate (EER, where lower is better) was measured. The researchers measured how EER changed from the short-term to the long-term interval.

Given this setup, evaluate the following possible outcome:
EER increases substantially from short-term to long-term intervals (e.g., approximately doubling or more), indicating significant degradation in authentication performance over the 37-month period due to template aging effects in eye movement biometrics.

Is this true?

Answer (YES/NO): NO